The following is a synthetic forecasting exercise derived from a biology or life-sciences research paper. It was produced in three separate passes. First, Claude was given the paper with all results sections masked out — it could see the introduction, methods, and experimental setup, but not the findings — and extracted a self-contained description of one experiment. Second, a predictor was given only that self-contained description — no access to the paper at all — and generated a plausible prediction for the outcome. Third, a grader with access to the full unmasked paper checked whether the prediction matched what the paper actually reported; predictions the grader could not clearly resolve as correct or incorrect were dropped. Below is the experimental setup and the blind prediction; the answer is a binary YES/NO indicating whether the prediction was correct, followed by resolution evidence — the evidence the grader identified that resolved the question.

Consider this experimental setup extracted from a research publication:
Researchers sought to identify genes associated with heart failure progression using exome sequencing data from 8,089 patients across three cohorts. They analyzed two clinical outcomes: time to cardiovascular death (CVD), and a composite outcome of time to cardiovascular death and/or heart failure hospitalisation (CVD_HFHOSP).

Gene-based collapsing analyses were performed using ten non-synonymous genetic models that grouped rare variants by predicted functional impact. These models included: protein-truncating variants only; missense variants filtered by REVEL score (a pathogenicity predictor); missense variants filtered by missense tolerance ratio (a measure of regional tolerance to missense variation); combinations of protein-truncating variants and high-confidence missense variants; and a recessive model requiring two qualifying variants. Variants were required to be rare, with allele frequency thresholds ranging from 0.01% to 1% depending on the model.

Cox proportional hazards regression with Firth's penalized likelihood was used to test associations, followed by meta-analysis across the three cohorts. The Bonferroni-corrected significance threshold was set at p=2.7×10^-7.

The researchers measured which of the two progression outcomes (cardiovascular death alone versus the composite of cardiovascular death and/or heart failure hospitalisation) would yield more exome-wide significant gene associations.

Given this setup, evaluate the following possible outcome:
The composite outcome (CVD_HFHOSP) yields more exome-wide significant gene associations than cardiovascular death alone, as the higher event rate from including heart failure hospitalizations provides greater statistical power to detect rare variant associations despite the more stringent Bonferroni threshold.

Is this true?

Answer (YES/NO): NO